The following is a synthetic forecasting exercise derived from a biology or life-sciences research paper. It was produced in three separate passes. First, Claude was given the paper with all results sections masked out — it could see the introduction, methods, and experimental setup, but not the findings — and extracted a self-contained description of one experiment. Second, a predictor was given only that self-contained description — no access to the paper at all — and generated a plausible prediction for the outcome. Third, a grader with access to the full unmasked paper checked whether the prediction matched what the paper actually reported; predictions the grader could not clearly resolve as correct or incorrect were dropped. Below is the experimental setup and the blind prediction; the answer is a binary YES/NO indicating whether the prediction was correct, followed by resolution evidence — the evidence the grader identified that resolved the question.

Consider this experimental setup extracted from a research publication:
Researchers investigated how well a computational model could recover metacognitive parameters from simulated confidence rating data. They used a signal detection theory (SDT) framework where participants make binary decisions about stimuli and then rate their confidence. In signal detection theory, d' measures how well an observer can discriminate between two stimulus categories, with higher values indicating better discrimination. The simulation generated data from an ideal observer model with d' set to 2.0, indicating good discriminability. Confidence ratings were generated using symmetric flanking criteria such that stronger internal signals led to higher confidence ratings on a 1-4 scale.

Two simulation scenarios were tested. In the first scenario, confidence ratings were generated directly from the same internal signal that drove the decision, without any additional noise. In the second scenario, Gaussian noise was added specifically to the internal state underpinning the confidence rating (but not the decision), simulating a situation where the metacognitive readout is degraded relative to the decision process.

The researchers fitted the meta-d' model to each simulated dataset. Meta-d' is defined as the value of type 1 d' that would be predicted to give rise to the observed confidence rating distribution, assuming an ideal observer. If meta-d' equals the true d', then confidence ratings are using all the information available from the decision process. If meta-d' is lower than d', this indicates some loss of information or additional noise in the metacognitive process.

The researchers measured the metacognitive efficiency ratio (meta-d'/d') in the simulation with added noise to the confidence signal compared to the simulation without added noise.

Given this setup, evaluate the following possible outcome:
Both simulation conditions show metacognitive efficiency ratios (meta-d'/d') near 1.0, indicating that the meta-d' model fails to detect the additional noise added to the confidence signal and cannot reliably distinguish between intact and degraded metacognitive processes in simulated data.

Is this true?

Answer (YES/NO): NO